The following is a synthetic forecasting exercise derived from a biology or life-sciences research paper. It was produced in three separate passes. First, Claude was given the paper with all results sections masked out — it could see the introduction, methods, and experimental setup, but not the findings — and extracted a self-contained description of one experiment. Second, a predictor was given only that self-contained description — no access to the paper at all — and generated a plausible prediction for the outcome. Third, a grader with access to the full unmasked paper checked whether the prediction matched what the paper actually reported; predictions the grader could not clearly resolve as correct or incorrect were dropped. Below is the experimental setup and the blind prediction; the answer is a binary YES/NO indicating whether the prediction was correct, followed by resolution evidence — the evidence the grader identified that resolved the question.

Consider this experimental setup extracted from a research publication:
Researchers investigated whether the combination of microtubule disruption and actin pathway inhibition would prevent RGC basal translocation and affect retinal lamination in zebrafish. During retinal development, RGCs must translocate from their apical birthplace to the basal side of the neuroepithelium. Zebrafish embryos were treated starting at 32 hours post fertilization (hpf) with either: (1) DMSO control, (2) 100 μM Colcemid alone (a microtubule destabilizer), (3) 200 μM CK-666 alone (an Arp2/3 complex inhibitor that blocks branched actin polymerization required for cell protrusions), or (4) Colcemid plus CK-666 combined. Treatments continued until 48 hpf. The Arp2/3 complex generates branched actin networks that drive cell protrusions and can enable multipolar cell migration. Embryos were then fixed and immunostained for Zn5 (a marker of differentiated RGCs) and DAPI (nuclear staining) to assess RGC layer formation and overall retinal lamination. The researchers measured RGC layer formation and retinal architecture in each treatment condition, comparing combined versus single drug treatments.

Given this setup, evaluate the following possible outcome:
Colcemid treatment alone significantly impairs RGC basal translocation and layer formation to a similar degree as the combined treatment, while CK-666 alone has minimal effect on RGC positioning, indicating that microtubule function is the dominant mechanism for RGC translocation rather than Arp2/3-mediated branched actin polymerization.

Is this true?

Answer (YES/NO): NO